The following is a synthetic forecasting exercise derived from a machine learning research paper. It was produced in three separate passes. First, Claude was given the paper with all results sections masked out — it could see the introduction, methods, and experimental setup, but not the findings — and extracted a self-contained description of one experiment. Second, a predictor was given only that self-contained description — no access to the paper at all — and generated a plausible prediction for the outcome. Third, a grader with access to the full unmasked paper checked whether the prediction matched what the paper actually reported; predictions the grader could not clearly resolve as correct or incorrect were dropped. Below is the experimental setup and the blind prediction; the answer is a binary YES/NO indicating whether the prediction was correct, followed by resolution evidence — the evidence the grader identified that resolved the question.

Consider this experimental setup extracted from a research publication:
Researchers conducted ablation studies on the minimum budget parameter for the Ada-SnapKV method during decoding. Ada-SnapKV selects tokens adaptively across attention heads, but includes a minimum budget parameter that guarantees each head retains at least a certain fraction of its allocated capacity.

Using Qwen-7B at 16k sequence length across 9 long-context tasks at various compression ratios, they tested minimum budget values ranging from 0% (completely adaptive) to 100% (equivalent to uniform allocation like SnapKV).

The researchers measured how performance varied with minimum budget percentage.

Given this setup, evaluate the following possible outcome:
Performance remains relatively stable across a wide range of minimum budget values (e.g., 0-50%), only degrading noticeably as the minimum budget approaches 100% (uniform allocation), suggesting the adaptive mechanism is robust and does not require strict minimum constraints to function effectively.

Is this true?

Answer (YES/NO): NO